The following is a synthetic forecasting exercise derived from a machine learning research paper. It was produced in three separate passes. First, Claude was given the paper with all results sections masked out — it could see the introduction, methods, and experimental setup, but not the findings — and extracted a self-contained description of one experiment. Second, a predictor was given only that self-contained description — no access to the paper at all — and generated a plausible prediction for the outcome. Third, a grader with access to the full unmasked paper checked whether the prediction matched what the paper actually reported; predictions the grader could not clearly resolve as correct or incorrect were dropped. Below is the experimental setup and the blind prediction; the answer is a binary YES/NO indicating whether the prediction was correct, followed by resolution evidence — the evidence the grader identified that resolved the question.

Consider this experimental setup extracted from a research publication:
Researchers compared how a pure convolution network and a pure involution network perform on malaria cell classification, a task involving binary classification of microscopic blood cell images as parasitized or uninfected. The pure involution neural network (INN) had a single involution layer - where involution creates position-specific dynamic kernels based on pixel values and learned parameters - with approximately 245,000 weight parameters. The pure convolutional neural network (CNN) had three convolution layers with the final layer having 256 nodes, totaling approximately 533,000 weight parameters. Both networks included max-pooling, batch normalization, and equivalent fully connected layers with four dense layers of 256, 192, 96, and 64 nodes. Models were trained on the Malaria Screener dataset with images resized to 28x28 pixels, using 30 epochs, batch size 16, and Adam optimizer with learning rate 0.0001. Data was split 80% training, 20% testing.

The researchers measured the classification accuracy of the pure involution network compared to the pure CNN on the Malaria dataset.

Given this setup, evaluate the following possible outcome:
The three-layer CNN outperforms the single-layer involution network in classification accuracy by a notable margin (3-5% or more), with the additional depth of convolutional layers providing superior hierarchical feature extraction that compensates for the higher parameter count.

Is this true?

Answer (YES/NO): NO